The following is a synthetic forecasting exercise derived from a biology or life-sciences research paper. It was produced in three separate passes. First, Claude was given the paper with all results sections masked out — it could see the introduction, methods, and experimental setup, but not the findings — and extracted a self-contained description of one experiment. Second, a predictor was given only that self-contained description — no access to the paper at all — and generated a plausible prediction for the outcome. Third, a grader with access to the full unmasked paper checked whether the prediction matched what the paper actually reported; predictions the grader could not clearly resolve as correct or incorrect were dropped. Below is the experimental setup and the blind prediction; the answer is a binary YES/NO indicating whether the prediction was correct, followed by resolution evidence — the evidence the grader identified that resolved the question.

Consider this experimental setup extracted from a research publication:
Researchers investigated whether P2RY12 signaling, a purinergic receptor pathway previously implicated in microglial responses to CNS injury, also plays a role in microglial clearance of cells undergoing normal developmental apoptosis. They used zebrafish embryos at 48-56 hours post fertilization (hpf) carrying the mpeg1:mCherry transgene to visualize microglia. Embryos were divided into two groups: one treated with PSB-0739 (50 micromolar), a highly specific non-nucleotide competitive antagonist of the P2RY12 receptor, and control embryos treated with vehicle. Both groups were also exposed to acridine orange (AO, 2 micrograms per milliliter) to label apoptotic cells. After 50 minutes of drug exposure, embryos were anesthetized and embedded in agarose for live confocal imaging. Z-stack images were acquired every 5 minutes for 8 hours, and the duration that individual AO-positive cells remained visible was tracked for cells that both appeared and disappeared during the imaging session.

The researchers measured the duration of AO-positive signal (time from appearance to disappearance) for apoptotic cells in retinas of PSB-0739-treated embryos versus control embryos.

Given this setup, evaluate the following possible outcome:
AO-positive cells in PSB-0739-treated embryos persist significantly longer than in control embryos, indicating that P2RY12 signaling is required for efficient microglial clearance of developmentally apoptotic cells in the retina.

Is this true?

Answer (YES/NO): YES